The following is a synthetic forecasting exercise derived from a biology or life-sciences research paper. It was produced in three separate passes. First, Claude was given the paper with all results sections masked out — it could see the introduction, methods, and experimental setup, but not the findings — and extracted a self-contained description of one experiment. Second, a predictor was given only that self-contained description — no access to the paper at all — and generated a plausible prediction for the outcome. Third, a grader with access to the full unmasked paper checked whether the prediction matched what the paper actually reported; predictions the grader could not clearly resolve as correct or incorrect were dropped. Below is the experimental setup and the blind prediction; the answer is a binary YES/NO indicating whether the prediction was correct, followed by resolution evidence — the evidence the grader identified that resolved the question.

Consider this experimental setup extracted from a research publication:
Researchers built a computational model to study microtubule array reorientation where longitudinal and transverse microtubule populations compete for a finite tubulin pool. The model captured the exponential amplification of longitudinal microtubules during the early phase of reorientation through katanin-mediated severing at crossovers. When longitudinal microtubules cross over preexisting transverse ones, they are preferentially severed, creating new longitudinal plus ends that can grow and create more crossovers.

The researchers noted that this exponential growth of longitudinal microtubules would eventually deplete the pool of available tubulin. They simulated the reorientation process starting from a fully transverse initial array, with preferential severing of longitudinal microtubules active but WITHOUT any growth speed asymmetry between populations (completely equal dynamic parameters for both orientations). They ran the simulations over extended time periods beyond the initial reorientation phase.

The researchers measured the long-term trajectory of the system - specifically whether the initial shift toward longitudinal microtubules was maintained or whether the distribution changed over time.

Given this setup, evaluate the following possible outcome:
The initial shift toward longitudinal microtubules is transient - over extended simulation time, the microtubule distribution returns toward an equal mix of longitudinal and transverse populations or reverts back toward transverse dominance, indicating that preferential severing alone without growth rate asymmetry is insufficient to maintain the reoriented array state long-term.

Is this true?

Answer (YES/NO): YES